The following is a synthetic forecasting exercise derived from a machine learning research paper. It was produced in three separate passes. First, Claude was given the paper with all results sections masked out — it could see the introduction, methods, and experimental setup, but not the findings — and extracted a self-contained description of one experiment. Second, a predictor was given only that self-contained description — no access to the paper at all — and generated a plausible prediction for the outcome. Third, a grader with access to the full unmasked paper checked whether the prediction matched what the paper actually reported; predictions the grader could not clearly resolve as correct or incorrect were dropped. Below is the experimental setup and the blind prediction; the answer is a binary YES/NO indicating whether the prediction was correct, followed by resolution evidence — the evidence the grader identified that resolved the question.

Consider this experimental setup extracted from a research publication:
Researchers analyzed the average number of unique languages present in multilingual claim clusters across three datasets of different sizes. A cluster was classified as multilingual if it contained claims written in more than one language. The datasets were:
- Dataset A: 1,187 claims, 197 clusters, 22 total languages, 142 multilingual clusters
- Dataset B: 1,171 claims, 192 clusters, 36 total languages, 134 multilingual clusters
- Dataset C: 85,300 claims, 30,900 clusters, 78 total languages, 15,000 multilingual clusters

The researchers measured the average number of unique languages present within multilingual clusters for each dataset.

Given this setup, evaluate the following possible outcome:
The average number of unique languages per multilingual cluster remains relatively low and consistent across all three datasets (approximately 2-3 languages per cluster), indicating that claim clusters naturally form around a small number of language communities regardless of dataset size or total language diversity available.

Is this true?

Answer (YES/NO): NO